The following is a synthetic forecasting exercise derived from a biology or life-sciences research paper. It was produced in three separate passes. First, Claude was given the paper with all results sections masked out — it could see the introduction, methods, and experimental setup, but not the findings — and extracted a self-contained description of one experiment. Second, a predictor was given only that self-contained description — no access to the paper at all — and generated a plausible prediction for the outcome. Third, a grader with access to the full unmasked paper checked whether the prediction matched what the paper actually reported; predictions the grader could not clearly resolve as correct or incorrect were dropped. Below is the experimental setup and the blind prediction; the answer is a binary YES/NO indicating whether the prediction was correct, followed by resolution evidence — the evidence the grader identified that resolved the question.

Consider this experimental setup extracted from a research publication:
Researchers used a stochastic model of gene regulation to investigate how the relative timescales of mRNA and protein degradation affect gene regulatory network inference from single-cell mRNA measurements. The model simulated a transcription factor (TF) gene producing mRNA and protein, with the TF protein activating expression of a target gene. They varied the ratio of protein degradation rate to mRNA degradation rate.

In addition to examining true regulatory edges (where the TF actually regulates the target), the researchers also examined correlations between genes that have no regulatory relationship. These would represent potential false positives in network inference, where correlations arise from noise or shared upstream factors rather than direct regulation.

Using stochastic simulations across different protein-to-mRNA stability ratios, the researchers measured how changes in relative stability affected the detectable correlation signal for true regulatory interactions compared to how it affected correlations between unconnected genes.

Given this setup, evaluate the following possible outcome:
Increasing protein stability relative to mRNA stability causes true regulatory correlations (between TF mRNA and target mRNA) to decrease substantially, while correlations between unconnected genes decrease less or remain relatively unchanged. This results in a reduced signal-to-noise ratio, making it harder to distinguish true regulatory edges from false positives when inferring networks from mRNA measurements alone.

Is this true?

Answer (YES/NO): YES